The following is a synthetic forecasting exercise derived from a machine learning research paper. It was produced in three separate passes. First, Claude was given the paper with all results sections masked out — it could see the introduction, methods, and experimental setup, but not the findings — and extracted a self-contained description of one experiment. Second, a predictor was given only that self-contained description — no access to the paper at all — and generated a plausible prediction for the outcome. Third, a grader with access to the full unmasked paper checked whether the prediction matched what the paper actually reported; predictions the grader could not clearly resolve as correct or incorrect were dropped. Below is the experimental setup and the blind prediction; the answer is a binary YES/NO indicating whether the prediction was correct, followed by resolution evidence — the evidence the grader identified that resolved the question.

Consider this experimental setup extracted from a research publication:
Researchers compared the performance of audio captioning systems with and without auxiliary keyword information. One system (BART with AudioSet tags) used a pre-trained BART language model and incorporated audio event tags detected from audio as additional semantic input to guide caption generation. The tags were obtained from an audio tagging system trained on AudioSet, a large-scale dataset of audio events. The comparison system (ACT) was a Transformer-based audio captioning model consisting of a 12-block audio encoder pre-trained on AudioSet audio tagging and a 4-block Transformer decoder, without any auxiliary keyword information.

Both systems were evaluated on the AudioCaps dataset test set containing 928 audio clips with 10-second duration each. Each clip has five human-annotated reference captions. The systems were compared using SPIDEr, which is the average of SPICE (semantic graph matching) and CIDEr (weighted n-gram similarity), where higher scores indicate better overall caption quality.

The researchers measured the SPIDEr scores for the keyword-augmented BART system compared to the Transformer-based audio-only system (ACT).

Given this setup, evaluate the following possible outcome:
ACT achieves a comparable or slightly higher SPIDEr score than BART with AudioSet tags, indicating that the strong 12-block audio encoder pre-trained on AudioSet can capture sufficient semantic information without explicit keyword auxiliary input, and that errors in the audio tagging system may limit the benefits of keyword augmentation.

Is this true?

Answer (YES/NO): NO